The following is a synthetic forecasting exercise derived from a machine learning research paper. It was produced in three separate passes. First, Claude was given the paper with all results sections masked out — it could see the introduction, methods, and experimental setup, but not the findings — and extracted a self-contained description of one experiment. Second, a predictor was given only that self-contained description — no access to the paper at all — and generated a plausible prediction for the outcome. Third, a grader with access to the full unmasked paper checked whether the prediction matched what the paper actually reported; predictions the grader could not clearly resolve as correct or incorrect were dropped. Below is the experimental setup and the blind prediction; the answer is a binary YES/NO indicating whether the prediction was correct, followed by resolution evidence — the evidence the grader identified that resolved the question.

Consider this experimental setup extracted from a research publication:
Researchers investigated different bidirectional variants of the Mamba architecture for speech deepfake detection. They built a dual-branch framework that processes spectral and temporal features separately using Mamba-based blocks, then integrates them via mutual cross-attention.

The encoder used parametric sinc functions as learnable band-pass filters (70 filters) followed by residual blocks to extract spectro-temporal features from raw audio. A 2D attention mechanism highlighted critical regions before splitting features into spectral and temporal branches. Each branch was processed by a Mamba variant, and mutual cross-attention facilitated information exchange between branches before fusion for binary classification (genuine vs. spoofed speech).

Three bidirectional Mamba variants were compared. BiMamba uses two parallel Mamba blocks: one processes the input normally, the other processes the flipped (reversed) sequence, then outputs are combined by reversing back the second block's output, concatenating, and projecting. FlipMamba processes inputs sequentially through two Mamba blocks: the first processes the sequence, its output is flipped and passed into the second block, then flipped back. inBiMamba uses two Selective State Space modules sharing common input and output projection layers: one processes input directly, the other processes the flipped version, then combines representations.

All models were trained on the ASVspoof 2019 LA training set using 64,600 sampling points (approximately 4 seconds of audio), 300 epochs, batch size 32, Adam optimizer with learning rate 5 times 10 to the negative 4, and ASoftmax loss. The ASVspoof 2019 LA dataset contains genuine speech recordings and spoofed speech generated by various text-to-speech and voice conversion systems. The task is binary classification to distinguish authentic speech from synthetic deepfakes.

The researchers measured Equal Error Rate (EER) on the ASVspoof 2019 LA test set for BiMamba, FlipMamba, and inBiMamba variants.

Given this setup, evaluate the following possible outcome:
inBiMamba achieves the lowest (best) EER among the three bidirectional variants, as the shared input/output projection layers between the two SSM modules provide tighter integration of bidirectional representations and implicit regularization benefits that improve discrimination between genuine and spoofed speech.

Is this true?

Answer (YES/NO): NO